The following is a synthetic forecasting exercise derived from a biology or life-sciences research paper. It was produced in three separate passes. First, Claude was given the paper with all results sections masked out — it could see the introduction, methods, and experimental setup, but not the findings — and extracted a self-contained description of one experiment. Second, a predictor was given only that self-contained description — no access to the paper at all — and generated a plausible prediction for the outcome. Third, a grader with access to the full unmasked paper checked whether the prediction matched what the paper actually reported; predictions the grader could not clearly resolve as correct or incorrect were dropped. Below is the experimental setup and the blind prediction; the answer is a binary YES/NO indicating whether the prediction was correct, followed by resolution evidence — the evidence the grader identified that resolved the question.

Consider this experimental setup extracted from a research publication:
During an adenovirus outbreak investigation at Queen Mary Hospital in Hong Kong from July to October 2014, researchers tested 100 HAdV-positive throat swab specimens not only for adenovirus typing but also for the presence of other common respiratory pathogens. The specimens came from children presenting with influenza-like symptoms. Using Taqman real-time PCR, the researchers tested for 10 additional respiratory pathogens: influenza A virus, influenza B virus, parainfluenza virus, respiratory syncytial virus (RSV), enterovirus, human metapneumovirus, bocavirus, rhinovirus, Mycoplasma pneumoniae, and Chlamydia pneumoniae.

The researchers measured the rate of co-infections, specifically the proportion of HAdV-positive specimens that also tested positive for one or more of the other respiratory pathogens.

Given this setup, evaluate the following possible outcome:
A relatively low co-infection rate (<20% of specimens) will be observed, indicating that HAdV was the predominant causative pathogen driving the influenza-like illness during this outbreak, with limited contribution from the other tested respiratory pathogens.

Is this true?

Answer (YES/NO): YES